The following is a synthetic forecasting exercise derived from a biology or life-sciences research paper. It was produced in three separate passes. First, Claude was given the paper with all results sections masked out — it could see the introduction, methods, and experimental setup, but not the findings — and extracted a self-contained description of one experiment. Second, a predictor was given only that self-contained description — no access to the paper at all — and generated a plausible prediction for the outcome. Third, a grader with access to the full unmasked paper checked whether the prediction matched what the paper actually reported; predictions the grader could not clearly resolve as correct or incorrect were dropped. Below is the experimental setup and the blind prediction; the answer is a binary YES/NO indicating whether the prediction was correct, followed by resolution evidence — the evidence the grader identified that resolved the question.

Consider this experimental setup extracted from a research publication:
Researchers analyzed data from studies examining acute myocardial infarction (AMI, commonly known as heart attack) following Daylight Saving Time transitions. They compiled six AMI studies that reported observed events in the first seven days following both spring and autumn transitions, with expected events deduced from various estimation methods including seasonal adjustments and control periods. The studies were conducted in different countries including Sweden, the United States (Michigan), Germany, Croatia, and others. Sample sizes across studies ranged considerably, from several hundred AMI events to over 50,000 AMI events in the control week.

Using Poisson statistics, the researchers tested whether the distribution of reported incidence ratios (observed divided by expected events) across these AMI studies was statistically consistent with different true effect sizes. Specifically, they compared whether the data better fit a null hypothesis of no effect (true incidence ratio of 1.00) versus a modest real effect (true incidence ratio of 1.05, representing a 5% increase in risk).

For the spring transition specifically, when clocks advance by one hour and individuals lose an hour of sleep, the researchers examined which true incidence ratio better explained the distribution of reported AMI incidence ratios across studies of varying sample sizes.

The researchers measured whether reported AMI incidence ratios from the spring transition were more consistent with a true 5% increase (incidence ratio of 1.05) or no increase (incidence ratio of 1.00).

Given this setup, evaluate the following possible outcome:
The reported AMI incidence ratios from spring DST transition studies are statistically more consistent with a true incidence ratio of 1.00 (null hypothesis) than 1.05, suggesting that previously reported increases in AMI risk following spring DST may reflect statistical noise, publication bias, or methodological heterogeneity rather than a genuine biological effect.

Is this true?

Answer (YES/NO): NO